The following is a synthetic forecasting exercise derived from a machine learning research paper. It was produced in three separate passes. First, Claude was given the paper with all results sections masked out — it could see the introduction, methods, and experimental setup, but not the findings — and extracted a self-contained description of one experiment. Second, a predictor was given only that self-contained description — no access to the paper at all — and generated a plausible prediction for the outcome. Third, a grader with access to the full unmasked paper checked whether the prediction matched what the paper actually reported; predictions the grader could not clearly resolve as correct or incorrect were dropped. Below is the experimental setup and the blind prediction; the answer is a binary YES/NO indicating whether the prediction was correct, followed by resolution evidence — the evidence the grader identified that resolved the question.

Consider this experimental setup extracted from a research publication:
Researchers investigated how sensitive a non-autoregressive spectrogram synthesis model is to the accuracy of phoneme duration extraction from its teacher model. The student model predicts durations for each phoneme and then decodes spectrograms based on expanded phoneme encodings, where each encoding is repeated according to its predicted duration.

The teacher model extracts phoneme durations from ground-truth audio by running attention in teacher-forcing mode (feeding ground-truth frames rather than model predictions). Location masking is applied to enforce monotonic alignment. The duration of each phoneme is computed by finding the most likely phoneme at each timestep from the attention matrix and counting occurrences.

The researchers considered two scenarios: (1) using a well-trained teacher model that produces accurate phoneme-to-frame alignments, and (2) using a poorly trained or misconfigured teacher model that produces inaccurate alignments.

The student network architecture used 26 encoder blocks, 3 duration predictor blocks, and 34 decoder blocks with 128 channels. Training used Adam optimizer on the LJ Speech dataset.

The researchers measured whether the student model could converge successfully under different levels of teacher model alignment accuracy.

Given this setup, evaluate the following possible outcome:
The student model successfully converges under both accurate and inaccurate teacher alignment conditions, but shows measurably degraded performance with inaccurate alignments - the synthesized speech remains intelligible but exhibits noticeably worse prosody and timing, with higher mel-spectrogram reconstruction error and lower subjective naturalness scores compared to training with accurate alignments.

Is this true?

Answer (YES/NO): NO